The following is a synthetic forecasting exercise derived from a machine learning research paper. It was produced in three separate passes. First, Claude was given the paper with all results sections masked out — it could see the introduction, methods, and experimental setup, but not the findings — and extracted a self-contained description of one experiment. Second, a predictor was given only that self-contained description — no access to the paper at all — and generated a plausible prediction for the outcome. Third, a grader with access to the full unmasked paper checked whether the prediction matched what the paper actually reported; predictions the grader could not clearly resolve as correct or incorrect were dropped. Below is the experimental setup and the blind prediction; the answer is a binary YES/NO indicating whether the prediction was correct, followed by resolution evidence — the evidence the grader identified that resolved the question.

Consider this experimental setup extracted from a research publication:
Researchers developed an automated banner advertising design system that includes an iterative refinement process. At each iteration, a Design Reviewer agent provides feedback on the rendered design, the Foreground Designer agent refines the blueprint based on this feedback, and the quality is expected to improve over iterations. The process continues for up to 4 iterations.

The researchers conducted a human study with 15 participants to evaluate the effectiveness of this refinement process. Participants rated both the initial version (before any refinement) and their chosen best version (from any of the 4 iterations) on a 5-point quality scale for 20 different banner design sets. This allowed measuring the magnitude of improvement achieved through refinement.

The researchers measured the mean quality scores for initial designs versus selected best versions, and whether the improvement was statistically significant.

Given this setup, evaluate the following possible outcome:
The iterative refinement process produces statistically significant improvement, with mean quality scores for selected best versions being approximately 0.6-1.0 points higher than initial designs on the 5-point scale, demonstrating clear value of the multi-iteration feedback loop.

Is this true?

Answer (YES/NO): YES